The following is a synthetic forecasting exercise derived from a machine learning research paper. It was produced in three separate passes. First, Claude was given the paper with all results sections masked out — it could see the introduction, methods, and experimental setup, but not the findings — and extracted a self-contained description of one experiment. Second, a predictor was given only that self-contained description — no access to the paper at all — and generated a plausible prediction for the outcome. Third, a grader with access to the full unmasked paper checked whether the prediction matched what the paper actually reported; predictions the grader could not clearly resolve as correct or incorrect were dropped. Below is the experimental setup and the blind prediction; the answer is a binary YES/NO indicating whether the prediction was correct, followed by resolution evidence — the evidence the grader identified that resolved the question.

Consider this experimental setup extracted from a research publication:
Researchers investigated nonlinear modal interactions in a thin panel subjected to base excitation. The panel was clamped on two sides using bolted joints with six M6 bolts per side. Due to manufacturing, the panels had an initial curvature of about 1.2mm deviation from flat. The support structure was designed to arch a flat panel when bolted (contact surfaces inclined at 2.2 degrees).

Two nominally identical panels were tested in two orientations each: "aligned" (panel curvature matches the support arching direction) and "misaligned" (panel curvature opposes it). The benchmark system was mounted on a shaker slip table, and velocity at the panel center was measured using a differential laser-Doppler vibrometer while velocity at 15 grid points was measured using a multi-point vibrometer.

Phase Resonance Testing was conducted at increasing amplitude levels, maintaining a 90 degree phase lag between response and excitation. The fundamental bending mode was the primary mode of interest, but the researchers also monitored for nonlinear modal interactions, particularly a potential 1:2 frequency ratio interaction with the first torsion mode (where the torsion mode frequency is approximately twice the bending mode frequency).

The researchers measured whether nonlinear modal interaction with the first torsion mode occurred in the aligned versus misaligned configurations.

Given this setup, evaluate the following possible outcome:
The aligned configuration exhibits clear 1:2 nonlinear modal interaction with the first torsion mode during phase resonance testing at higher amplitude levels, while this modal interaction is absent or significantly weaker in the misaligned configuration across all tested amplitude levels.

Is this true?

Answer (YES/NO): YES